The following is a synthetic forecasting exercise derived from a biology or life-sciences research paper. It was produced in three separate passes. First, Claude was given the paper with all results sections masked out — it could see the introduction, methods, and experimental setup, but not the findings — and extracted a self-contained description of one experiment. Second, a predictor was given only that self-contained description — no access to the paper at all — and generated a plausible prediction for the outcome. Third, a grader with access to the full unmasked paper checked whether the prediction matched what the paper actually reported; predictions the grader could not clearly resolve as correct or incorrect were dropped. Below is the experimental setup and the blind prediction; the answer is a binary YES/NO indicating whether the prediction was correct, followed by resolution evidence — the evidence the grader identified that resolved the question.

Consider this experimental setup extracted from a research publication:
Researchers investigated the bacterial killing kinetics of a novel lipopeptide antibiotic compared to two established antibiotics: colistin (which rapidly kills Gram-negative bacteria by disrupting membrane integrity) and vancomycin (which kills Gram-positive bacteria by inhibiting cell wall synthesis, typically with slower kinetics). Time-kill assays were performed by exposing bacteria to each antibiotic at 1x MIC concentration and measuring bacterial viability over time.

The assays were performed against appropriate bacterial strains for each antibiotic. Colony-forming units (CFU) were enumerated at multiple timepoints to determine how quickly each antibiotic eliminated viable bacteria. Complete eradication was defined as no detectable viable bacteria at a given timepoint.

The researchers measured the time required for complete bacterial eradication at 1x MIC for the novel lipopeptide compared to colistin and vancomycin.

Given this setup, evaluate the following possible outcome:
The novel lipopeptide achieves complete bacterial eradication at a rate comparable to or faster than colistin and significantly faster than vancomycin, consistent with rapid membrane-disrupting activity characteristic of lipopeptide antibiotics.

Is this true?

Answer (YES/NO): NO